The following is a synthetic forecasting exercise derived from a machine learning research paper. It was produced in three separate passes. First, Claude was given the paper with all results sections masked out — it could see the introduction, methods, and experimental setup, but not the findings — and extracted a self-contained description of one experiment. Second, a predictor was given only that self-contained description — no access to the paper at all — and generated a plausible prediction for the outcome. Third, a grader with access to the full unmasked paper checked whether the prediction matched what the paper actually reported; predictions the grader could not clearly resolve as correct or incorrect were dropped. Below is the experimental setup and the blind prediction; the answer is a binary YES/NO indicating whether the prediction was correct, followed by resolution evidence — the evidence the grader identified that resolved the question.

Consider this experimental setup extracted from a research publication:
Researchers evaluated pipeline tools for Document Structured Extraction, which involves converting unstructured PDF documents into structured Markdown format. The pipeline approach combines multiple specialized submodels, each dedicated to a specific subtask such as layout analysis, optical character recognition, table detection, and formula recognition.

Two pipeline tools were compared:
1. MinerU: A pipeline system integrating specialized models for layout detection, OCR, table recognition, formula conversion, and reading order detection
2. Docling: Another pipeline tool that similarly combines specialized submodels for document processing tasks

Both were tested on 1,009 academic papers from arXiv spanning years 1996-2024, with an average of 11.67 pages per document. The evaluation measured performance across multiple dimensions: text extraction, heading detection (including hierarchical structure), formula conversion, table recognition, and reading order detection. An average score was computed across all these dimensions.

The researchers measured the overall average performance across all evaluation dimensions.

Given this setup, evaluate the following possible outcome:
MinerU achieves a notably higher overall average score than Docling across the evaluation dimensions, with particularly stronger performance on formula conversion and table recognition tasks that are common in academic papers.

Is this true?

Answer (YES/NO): NO